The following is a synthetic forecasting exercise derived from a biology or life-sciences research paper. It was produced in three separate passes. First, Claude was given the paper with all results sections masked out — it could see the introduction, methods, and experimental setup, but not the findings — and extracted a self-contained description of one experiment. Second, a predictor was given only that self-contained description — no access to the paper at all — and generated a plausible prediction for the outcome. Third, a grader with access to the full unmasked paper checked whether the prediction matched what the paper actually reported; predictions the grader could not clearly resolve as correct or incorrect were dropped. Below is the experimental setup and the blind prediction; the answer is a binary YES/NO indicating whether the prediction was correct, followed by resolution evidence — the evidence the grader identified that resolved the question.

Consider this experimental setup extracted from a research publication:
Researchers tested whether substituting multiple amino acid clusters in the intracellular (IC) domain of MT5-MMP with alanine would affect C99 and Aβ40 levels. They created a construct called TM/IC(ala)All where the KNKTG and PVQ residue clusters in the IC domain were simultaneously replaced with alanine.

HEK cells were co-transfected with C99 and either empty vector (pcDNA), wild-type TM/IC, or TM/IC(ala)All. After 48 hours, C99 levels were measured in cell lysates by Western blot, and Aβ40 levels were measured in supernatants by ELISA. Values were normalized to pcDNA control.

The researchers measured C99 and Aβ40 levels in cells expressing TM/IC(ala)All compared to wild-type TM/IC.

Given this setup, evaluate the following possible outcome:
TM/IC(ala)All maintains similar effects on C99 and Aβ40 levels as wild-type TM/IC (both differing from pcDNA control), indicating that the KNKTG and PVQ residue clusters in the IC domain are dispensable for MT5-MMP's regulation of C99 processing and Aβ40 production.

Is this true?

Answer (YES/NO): NO